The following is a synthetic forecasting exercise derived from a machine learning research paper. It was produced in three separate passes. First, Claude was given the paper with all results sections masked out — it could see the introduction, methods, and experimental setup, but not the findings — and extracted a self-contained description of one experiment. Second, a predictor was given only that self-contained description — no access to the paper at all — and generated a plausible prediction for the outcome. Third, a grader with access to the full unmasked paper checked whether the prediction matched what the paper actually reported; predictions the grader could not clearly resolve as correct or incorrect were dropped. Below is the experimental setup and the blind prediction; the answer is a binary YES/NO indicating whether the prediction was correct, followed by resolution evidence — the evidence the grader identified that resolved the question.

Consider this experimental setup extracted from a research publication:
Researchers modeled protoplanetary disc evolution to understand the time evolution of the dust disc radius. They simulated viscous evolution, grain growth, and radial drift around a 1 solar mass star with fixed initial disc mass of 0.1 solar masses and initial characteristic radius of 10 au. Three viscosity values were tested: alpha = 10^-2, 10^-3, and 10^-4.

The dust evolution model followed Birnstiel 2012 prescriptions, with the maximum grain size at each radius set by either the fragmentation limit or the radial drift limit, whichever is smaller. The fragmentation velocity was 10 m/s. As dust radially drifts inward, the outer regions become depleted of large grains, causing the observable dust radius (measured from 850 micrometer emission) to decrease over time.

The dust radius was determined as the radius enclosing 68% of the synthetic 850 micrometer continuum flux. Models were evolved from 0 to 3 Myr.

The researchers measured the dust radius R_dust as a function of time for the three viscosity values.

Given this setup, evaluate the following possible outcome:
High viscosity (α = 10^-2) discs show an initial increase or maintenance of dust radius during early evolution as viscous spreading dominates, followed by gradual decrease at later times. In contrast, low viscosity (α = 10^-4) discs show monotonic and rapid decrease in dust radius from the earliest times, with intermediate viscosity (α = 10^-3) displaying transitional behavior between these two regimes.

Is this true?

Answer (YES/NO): NO